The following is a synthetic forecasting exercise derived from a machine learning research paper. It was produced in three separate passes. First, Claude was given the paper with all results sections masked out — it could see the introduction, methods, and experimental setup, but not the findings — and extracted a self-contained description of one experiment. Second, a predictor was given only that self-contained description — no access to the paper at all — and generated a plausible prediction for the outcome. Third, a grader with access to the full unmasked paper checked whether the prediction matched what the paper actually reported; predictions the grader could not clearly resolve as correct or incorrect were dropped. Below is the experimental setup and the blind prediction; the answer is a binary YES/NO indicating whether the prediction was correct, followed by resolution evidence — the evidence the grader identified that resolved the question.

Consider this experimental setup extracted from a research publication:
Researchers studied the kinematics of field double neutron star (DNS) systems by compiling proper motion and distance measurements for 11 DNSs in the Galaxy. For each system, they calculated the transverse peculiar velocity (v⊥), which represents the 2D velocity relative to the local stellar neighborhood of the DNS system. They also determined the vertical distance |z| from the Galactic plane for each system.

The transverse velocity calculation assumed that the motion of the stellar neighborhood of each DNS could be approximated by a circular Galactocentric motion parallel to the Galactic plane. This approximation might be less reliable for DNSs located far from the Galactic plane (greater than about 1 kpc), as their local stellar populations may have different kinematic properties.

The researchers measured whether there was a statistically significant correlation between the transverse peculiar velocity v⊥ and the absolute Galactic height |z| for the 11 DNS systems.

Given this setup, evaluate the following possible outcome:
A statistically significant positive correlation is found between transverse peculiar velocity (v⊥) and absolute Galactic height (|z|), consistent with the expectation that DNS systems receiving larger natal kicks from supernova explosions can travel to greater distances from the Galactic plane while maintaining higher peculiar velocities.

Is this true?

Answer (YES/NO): NO